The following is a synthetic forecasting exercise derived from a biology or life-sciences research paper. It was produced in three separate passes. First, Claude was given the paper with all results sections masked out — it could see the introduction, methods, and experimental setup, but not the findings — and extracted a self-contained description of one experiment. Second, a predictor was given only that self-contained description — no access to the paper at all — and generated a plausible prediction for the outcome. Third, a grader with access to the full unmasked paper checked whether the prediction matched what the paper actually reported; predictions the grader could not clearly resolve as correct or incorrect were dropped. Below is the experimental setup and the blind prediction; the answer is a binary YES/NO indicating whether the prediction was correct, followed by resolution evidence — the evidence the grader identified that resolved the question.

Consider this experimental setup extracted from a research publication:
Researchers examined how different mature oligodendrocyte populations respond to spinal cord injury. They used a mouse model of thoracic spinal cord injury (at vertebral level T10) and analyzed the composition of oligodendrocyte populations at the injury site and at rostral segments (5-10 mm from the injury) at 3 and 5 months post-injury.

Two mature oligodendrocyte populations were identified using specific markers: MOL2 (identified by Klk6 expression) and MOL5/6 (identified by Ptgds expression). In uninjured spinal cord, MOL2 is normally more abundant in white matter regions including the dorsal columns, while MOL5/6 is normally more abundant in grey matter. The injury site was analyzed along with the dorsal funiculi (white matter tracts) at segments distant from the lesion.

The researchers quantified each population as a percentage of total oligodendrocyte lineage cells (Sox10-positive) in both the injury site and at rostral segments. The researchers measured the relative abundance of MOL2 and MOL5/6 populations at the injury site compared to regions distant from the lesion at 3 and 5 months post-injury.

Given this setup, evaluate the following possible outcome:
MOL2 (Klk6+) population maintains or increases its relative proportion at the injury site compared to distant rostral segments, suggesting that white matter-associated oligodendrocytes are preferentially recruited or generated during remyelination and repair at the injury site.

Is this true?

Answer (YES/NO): NO